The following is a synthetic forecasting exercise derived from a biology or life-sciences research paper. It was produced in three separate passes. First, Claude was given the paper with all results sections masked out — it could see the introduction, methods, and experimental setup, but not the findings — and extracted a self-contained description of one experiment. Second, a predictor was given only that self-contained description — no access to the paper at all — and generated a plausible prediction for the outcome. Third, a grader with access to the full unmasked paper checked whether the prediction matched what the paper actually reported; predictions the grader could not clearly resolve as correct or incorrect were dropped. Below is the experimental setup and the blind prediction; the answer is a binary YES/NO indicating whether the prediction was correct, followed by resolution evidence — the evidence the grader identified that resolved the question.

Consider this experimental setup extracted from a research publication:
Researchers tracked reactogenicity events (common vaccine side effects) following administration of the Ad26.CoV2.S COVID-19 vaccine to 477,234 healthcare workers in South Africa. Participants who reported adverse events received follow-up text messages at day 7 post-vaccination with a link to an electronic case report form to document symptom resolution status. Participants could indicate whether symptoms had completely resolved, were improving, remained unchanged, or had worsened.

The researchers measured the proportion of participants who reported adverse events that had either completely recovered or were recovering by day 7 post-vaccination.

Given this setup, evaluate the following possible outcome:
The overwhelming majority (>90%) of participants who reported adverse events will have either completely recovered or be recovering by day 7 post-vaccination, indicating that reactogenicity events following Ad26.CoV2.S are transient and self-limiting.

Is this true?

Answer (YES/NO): YES